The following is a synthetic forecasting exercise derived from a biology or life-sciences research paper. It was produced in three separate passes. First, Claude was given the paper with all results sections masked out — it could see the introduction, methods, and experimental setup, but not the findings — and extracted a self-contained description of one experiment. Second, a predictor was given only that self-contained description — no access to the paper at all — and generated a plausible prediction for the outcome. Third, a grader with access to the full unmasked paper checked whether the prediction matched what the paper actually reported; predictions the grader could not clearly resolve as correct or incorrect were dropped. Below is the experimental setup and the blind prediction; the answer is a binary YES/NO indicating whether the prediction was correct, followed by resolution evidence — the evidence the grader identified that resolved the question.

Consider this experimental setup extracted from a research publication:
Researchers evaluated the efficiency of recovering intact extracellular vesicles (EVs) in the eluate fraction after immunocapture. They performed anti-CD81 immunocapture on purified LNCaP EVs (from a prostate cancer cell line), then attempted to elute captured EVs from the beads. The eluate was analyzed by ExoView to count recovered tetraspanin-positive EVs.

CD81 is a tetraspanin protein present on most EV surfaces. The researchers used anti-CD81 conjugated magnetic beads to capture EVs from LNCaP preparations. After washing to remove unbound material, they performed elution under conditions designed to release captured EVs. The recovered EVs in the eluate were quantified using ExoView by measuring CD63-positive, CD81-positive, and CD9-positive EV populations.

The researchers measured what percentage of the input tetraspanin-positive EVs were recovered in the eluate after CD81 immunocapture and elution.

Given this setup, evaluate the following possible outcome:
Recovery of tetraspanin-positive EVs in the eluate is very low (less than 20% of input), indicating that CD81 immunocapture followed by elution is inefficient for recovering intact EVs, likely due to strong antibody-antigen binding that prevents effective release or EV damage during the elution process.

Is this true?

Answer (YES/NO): NO